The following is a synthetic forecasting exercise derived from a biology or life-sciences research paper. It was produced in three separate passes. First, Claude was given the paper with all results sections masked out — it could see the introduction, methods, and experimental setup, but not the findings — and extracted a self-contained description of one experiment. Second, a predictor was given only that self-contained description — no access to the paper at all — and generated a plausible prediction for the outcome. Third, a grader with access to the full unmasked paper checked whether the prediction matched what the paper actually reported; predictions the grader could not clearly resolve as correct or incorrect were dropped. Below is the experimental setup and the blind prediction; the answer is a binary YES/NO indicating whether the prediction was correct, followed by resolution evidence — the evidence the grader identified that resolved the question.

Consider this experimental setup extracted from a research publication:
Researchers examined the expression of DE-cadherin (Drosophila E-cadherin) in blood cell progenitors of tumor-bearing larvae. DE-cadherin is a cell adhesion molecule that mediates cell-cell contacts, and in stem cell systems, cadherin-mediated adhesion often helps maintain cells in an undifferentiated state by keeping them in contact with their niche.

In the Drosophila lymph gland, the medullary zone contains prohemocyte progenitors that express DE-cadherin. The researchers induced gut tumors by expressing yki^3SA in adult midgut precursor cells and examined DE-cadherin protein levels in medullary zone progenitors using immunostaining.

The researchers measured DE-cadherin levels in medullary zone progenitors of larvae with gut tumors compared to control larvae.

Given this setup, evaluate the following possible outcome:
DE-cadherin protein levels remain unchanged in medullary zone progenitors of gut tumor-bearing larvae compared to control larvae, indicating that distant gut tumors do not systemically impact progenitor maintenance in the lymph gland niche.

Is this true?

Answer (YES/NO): NO